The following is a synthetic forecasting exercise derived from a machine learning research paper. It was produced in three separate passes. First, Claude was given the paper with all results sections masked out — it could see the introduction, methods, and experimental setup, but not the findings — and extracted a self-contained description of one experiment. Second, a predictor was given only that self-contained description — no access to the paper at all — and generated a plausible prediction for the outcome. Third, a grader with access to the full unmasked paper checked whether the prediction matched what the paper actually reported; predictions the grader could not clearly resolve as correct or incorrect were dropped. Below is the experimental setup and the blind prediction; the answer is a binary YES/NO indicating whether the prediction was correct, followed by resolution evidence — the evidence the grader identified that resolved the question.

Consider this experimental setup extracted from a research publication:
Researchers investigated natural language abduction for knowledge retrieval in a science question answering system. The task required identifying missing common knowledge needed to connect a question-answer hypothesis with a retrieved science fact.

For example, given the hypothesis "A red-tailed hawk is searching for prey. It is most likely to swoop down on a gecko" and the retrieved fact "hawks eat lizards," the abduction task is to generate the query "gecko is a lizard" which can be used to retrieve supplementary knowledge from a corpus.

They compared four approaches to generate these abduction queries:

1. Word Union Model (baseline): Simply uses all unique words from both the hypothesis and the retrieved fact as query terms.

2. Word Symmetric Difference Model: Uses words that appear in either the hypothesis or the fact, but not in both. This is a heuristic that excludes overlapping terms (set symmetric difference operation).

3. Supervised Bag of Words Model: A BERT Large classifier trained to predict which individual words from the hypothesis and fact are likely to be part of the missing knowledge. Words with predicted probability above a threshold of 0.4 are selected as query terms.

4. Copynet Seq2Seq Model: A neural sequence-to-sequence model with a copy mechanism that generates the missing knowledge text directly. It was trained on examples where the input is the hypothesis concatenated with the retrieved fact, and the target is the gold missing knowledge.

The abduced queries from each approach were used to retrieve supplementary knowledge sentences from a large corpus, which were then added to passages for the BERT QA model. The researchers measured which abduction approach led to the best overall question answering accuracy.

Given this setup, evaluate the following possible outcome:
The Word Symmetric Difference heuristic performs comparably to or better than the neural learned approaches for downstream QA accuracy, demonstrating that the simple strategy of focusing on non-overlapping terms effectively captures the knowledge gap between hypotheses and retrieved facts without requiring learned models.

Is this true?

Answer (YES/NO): YES